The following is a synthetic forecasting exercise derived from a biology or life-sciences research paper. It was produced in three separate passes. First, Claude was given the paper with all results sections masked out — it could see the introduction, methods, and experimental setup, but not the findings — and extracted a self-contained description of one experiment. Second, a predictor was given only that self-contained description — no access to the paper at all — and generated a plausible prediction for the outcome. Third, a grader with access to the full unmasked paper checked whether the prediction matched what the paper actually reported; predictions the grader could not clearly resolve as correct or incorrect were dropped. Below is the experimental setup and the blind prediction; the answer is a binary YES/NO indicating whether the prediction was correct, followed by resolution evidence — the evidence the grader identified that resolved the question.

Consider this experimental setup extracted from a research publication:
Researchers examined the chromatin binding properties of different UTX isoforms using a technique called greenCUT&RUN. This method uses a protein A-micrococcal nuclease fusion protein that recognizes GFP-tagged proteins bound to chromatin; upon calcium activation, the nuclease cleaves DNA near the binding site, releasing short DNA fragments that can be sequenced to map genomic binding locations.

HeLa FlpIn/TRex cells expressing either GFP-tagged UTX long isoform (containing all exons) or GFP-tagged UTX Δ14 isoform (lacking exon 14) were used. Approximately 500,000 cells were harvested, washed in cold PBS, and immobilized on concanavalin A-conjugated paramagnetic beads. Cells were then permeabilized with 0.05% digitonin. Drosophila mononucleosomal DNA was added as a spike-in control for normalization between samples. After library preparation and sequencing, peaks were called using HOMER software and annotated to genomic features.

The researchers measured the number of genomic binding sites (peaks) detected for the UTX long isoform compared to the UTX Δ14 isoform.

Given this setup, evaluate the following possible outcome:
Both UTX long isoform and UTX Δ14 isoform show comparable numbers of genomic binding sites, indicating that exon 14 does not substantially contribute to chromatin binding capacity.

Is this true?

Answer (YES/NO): NO